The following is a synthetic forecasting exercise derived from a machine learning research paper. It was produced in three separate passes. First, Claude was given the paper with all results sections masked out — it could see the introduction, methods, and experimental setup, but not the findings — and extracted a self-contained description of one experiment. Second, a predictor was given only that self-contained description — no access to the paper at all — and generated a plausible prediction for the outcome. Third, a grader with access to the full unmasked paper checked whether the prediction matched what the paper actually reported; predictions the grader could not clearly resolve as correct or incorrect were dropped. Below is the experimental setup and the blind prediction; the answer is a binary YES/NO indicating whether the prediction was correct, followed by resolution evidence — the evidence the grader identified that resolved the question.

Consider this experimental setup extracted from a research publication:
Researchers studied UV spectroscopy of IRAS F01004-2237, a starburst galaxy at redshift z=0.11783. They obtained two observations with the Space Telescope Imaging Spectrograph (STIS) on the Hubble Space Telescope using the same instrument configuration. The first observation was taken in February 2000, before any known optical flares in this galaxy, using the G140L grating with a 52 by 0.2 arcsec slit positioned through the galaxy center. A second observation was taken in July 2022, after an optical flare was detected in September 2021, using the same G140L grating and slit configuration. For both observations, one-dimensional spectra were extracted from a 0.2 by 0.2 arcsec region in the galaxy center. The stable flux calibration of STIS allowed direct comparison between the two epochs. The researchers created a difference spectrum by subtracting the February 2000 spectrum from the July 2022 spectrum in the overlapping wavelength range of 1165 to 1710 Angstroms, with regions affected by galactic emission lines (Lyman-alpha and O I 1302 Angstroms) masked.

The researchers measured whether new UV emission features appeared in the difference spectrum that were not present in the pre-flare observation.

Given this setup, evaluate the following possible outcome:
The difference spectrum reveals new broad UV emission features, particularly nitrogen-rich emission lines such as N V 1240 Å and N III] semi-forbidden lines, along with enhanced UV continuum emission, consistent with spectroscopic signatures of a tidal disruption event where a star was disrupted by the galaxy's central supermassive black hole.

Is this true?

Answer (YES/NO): NO